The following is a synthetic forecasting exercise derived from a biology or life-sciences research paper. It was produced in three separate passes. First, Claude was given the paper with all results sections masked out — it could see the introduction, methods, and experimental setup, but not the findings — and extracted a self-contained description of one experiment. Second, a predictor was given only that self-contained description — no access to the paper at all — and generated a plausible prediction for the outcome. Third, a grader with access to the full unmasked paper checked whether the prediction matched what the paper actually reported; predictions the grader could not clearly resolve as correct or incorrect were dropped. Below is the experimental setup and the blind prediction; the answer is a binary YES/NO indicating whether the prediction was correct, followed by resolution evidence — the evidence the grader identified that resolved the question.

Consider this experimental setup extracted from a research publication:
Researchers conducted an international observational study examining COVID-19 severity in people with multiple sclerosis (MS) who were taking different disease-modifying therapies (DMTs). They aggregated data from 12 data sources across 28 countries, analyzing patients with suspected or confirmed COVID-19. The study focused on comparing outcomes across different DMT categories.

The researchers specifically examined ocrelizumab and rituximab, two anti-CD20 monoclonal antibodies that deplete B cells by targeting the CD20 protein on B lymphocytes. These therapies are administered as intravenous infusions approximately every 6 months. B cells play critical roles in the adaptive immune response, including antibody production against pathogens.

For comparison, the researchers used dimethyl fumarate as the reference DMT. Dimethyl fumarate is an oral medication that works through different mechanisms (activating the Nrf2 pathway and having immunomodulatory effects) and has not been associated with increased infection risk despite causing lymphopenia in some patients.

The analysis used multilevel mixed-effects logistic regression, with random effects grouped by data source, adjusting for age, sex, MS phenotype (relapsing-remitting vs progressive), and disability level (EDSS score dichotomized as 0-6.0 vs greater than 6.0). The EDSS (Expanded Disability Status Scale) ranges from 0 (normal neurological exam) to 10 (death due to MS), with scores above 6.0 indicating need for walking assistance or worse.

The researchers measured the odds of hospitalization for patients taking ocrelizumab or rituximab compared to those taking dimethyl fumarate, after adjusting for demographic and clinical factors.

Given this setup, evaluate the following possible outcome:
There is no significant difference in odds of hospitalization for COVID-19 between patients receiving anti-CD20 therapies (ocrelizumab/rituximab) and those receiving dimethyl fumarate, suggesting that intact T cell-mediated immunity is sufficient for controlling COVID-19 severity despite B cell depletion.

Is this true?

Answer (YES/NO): NO